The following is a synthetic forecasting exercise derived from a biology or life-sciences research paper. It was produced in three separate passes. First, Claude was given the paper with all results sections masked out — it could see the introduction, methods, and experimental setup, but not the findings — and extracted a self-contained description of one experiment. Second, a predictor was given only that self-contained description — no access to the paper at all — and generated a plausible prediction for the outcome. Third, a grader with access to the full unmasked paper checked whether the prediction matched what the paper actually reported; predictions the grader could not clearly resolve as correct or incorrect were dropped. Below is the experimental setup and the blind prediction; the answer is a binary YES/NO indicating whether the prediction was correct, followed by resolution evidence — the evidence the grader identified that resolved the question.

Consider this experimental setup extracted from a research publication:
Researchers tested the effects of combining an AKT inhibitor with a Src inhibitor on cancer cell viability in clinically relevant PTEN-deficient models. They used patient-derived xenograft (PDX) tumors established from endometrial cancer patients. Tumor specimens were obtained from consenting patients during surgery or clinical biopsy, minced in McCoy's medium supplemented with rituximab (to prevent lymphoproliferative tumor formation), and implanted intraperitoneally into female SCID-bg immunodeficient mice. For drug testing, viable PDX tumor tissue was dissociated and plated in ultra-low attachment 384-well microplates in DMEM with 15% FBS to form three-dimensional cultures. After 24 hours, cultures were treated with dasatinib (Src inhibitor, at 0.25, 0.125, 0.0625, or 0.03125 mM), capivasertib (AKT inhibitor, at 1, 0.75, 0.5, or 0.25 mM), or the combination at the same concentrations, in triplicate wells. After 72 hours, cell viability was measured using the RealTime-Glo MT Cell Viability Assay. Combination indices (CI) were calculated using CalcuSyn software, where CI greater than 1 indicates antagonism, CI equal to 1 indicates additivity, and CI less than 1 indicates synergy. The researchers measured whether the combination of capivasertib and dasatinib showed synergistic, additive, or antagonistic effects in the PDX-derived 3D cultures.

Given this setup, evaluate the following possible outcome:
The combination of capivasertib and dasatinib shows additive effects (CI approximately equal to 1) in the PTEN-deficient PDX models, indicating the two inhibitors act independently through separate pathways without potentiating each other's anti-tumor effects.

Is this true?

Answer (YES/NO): NO